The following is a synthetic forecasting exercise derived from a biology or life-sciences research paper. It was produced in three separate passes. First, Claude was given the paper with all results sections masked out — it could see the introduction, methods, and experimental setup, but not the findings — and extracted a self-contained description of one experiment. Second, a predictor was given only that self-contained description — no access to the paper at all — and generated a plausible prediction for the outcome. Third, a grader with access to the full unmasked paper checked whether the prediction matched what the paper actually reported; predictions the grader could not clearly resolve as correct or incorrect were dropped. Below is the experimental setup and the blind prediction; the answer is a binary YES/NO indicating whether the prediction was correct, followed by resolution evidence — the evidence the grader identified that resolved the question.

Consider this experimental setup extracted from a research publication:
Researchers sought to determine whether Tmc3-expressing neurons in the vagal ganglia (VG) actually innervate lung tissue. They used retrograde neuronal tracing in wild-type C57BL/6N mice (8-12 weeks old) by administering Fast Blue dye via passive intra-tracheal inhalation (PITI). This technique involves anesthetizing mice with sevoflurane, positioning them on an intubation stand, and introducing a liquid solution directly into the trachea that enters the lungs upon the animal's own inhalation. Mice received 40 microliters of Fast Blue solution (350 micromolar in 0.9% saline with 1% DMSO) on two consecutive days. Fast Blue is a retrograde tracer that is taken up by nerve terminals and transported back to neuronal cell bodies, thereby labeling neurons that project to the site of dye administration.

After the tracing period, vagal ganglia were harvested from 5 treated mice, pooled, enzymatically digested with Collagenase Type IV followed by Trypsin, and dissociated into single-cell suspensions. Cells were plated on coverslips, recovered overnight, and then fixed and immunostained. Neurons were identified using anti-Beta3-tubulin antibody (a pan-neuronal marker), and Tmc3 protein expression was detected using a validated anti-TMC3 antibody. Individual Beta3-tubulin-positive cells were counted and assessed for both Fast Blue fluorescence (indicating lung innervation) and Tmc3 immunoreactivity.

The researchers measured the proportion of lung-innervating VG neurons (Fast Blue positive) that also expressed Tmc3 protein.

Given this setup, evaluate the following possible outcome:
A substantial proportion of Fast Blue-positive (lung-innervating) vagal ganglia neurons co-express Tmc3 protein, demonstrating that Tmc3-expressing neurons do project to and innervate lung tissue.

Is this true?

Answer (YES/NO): YES